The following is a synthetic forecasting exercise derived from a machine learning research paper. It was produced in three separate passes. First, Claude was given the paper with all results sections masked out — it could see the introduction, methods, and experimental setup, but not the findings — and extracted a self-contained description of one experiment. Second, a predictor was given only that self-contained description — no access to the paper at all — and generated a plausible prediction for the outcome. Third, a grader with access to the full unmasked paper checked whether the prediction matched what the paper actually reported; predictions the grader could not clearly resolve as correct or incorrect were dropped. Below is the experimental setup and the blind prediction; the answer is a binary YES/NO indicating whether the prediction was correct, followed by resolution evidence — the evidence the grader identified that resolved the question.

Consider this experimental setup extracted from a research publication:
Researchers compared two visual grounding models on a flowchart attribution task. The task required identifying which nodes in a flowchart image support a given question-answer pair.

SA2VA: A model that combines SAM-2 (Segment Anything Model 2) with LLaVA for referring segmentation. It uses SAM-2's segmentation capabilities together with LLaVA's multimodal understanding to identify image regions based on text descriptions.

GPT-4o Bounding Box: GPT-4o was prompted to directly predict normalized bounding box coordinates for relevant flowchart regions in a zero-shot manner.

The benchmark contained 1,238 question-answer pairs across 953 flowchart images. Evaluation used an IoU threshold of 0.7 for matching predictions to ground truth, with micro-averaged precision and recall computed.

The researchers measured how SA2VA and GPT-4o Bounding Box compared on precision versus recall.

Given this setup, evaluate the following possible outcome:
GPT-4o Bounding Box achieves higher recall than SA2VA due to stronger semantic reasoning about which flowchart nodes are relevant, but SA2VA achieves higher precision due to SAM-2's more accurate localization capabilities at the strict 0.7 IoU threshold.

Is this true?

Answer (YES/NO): NO